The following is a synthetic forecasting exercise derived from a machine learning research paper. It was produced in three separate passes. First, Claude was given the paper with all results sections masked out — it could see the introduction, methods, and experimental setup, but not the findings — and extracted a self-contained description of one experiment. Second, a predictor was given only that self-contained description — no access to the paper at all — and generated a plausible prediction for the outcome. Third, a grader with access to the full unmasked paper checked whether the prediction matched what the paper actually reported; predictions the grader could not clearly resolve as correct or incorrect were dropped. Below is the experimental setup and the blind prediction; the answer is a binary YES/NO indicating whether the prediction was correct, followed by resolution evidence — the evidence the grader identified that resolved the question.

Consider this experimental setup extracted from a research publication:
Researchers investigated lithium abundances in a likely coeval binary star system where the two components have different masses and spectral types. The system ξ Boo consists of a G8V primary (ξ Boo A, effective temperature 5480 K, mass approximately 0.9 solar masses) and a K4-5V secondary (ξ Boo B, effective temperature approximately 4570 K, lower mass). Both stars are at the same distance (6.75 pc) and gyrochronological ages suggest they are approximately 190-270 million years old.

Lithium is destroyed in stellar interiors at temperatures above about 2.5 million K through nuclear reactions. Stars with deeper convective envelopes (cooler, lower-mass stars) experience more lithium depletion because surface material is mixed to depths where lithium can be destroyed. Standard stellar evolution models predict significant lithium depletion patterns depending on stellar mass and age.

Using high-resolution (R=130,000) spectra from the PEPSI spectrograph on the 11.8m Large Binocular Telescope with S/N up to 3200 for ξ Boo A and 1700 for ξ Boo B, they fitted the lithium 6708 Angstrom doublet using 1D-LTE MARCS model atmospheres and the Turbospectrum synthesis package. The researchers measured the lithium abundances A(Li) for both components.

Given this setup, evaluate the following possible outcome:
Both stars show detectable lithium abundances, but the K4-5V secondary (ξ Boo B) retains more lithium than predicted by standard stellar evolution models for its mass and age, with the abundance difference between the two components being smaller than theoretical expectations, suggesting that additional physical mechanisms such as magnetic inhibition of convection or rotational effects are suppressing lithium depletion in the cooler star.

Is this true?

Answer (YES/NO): NO